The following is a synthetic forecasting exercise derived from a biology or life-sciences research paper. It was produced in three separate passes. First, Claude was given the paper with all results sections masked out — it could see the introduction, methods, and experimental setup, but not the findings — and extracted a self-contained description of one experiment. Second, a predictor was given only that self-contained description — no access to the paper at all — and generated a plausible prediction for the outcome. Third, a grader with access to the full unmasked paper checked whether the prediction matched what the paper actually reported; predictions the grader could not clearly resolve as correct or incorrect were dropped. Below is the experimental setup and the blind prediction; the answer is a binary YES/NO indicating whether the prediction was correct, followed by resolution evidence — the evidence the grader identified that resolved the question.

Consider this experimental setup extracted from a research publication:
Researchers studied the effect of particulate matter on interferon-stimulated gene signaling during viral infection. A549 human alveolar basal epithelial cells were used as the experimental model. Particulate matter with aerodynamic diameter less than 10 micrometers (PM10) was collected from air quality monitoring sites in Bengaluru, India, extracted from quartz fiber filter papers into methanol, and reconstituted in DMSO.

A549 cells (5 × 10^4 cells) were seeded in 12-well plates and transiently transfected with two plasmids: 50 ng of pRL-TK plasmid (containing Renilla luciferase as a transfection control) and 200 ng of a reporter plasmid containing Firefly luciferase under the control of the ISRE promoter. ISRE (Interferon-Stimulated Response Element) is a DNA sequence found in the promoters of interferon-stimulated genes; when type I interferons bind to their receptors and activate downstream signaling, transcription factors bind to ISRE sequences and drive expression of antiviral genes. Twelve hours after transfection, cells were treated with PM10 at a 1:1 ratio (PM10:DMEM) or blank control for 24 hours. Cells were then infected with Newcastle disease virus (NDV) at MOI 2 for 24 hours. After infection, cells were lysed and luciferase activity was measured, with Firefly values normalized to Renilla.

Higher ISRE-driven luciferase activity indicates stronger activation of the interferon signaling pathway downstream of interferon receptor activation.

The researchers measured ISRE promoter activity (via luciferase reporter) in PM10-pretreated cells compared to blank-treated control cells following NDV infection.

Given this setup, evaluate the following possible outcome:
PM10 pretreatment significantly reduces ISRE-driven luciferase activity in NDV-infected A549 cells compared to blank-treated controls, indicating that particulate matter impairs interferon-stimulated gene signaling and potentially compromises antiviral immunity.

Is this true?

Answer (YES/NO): YES